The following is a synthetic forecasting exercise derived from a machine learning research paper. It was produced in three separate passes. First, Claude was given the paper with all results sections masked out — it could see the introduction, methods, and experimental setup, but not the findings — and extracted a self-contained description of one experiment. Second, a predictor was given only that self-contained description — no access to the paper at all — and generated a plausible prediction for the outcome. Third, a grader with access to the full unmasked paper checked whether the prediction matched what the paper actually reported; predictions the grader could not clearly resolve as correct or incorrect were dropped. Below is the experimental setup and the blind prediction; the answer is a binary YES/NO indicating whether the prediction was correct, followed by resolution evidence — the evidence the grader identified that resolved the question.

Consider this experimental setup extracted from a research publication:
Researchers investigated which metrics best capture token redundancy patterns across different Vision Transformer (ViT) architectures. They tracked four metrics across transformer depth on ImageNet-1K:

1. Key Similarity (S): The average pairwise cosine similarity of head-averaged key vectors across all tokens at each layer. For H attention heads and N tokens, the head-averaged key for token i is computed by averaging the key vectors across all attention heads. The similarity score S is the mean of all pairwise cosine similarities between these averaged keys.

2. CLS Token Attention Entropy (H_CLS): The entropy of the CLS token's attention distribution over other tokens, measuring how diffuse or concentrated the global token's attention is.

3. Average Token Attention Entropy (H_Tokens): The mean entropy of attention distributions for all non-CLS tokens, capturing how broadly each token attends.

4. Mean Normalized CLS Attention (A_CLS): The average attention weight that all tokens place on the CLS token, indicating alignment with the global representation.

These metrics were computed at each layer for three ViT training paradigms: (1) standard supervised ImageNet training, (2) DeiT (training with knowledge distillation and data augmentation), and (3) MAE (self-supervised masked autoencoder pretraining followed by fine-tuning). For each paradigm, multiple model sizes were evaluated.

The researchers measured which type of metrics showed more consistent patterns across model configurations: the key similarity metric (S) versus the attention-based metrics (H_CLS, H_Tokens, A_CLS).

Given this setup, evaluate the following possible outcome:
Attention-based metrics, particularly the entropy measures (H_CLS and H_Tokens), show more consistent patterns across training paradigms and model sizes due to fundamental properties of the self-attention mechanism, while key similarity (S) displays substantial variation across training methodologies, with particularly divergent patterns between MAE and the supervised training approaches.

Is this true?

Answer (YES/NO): NO